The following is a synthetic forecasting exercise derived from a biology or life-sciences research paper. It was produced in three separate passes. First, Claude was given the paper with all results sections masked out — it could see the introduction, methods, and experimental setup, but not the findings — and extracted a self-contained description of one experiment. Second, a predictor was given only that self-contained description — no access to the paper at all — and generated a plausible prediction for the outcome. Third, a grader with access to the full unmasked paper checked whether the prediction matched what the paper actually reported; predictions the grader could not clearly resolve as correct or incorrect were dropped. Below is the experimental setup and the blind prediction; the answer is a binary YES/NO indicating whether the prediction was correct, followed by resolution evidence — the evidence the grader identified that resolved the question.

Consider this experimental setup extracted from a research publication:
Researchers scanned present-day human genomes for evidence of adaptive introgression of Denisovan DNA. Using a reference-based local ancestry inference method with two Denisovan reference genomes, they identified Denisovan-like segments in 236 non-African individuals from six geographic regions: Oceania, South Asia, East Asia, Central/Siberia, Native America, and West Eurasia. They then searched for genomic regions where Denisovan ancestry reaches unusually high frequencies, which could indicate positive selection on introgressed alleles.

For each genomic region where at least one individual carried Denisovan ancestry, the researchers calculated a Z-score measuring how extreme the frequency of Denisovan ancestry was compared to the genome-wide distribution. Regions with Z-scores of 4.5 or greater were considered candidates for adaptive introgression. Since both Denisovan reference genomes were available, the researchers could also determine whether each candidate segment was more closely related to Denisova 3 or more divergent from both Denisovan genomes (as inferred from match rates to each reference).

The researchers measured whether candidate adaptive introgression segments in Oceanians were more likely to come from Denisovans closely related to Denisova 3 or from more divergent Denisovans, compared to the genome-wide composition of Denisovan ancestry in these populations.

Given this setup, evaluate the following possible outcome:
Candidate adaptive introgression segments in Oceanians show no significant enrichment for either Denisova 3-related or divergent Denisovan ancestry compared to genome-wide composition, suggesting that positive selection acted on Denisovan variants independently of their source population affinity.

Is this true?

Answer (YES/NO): NO